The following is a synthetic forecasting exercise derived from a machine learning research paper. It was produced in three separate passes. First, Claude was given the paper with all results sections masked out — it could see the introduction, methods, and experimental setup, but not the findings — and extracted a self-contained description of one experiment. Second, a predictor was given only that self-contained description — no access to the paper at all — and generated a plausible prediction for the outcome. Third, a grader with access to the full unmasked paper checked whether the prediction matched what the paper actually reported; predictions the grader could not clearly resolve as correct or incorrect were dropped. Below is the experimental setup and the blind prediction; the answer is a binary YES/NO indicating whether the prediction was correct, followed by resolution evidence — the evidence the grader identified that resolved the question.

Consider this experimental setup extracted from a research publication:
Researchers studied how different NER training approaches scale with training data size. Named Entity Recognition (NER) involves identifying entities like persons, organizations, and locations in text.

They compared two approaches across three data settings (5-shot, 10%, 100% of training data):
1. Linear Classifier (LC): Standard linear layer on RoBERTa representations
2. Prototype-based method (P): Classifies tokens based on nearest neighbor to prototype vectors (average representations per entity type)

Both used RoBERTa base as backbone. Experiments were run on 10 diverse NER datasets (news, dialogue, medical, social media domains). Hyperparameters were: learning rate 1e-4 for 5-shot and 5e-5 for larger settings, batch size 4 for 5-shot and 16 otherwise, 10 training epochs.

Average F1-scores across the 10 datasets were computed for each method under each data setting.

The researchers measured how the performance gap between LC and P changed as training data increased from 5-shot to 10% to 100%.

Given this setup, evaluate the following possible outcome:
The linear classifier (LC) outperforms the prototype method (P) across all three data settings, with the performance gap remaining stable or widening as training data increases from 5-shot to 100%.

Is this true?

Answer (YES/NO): NO